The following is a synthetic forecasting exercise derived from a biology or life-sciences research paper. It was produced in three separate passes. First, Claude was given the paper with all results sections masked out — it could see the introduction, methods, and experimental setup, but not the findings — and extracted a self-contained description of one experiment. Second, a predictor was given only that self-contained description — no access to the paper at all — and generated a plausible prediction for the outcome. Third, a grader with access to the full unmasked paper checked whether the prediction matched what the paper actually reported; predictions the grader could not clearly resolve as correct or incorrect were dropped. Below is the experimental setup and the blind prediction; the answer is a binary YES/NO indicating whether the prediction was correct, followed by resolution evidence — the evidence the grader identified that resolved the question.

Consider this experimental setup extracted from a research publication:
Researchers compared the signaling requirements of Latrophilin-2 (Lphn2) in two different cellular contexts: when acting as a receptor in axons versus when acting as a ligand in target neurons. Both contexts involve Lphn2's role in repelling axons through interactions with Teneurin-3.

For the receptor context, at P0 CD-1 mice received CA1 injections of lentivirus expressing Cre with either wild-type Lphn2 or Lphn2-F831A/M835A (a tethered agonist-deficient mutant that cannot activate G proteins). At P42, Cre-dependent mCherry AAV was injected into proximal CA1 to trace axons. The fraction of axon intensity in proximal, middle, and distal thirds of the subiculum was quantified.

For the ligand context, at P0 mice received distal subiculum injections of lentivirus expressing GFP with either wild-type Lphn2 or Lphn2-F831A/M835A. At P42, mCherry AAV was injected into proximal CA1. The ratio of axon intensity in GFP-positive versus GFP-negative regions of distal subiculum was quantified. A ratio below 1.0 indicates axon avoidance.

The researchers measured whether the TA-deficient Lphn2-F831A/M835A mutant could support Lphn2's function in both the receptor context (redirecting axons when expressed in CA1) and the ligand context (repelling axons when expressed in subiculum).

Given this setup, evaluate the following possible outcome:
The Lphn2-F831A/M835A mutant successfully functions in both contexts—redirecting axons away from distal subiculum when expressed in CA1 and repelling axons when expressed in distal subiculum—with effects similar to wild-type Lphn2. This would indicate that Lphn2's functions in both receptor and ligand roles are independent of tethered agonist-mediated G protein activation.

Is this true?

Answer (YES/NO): NO